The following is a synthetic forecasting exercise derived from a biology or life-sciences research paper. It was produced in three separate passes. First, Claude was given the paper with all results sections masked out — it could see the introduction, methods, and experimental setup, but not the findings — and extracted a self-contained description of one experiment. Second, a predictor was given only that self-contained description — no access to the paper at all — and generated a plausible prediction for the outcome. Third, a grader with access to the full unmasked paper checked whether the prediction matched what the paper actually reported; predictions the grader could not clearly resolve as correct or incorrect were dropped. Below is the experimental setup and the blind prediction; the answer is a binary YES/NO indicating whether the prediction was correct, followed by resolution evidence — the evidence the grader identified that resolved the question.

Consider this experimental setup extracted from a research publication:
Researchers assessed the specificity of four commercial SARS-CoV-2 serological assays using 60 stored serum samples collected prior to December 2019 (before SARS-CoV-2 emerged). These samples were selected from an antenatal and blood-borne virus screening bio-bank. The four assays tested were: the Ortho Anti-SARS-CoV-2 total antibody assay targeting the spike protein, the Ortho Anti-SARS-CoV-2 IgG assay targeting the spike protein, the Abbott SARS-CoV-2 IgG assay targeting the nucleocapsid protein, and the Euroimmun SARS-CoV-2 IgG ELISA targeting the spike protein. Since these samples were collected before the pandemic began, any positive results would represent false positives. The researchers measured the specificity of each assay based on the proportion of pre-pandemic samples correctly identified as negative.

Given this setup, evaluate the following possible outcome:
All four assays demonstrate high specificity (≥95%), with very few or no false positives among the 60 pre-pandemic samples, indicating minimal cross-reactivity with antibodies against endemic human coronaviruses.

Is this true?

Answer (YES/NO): YES